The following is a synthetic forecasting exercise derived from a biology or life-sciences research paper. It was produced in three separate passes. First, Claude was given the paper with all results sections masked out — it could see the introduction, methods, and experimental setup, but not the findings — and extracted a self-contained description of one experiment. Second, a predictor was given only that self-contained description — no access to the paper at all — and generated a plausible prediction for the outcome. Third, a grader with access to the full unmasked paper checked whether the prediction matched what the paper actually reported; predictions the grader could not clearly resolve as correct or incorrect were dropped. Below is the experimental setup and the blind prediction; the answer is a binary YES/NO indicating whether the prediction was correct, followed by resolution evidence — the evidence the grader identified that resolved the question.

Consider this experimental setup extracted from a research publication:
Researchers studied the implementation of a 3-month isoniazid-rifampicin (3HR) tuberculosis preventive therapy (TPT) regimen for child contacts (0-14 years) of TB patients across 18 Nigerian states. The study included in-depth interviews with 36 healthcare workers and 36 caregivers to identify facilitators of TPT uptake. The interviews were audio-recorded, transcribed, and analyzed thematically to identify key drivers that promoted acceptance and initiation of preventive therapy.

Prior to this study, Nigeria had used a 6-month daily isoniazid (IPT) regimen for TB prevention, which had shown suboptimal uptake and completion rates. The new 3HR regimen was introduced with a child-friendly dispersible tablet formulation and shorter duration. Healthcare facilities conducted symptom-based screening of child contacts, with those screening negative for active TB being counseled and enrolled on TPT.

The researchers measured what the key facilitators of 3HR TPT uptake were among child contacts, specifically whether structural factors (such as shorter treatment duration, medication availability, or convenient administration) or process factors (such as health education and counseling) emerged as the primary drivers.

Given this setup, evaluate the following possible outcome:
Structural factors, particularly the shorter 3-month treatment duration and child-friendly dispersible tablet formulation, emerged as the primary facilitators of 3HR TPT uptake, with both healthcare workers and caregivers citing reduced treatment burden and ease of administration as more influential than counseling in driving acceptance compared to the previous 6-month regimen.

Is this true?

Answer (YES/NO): NO